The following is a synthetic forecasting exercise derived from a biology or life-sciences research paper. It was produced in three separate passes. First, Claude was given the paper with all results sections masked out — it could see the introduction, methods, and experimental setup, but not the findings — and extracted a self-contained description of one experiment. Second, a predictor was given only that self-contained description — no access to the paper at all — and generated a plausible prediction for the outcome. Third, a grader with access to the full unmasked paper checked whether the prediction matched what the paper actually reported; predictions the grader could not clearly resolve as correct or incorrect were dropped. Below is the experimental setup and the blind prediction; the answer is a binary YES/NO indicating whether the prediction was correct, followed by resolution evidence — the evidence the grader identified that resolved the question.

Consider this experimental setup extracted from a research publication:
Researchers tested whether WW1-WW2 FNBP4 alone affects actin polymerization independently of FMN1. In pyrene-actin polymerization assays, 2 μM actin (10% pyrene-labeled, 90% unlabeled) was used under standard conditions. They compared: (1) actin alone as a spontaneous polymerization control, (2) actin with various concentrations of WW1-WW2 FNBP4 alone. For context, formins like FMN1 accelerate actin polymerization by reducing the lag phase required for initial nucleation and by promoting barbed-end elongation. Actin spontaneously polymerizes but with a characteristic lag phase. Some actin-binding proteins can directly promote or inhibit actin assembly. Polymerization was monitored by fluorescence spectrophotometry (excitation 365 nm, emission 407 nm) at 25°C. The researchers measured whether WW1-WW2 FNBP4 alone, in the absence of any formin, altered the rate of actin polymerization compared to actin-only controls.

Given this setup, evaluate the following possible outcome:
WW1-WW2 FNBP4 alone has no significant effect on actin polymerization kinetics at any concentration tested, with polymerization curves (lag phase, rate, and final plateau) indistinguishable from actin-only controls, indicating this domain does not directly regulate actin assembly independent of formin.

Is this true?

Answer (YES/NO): YES